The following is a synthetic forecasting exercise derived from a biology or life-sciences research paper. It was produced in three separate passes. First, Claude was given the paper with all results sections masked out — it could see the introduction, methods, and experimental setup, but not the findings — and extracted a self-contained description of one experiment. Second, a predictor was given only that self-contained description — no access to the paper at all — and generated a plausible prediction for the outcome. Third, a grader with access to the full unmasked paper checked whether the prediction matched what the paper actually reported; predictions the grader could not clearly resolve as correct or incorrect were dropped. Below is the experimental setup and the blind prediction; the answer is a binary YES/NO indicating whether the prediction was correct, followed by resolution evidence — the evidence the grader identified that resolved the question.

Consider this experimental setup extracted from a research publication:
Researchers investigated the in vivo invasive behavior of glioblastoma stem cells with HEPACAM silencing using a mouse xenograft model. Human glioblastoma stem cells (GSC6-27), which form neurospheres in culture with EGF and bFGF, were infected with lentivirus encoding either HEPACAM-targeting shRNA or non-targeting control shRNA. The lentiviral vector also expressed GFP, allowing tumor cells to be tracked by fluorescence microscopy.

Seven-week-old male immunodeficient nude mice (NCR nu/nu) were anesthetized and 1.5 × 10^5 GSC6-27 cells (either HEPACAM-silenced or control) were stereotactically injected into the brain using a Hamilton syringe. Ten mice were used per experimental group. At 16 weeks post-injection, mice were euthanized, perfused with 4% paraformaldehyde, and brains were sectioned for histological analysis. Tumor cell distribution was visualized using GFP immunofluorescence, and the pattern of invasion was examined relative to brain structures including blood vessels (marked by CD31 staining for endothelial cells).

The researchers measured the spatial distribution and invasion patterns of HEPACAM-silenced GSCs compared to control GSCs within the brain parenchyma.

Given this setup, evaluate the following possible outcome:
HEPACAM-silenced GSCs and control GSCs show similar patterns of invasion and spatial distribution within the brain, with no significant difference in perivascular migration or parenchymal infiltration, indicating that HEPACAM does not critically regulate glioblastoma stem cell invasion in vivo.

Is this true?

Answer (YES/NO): NO